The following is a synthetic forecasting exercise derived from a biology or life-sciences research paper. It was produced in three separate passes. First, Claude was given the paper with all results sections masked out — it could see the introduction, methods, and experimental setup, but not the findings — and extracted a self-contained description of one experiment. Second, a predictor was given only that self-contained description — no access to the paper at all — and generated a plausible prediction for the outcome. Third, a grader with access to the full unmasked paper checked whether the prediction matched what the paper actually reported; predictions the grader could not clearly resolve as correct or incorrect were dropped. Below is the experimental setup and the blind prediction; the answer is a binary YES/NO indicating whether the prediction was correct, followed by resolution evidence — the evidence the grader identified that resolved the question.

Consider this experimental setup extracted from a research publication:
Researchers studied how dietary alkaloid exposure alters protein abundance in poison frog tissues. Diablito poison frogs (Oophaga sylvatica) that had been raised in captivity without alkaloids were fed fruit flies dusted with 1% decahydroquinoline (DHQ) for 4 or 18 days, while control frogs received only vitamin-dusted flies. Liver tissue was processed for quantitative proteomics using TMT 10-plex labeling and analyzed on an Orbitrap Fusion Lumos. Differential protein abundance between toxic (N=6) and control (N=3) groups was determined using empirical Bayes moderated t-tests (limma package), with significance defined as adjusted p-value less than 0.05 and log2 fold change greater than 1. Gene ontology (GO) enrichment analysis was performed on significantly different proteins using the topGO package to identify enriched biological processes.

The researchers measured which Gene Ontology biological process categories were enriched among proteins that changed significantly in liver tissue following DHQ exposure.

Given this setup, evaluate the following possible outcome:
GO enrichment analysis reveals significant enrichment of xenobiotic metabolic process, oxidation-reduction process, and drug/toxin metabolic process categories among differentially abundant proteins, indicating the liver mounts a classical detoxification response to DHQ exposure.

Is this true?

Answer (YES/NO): NO